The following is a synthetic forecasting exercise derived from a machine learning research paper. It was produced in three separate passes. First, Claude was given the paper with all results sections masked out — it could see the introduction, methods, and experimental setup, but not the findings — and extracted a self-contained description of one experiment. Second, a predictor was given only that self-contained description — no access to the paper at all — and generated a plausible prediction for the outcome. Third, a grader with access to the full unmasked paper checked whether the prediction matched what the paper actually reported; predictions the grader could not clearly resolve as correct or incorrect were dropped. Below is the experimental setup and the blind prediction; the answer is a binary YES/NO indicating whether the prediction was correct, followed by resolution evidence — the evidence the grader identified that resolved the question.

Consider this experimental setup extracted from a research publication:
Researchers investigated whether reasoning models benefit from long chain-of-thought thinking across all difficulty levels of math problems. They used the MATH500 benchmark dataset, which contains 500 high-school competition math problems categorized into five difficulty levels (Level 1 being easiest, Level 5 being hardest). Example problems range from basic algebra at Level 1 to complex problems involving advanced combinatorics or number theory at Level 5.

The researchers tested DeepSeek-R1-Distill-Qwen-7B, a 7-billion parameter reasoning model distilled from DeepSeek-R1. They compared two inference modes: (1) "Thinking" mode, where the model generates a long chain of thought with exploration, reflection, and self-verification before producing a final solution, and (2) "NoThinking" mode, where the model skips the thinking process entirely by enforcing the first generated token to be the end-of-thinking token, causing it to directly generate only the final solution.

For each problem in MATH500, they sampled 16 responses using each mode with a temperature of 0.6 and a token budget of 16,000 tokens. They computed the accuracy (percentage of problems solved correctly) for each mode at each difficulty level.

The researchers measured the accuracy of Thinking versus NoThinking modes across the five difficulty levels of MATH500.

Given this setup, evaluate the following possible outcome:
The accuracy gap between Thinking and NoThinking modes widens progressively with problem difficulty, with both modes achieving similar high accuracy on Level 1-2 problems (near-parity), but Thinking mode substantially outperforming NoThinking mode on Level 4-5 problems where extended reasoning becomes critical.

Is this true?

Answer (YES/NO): NO